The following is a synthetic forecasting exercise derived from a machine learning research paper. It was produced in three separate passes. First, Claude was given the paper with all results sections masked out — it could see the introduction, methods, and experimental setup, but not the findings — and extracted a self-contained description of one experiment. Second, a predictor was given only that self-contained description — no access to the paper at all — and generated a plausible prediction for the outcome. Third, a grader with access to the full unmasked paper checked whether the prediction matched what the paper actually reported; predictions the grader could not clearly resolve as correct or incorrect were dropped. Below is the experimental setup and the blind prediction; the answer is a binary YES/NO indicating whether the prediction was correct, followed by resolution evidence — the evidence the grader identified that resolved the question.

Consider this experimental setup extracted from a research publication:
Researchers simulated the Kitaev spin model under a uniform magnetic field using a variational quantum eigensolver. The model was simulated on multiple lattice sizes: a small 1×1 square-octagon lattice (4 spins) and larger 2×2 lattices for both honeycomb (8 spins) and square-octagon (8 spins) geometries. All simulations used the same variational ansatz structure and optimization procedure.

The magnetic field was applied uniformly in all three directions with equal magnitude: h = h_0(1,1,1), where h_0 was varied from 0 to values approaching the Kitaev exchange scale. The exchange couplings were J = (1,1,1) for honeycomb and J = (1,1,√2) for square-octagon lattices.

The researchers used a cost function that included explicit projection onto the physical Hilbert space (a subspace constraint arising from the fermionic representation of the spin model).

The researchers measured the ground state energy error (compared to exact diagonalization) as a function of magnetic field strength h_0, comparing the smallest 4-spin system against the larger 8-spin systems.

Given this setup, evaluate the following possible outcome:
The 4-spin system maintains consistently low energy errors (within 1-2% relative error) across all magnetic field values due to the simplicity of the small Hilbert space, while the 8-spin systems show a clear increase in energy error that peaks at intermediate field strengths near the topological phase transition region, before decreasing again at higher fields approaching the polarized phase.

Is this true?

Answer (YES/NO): NO